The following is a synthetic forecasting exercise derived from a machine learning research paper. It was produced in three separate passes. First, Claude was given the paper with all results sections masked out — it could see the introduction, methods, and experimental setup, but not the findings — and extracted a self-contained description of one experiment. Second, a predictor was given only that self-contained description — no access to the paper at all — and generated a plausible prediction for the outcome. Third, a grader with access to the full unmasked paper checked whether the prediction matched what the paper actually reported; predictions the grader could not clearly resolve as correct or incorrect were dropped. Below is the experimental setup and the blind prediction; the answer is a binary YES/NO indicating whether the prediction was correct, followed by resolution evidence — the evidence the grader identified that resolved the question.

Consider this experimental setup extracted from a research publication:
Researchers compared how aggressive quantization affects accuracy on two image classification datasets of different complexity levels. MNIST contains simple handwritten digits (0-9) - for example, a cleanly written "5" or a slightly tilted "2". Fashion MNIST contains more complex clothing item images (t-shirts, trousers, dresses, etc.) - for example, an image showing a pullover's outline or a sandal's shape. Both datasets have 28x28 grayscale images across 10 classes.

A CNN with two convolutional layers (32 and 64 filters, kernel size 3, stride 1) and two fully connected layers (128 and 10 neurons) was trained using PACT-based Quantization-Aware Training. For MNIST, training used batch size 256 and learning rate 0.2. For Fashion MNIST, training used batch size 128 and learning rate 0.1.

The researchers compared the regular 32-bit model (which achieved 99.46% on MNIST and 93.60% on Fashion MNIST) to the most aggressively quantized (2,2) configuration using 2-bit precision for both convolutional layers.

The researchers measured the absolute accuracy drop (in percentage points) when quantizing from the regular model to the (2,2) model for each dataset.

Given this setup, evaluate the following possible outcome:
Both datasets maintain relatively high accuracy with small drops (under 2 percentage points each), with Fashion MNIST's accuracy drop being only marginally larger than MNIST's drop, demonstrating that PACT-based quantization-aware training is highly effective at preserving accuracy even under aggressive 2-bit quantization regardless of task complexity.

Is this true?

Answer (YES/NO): NO